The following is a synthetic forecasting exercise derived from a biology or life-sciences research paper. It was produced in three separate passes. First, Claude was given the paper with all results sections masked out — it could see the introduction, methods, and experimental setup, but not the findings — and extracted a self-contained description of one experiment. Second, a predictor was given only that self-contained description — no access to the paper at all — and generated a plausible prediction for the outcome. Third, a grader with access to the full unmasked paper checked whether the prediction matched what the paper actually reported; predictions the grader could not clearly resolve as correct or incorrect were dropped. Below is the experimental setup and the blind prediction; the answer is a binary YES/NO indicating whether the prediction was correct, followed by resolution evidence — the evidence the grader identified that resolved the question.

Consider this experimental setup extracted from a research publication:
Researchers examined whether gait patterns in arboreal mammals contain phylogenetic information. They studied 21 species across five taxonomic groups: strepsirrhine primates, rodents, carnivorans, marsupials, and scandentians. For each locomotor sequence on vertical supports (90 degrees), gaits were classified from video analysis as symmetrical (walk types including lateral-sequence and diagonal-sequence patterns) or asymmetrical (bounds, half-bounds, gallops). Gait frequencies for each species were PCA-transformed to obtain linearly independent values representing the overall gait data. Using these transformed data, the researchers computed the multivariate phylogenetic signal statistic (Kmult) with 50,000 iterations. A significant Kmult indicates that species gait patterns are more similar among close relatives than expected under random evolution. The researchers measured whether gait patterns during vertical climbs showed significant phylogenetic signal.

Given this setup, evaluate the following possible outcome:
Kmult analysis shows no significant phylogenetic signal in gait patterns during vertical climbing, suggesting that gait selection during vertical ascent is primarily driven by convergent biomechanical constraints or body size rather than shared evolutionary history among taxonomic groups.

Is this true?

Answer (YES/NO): NO